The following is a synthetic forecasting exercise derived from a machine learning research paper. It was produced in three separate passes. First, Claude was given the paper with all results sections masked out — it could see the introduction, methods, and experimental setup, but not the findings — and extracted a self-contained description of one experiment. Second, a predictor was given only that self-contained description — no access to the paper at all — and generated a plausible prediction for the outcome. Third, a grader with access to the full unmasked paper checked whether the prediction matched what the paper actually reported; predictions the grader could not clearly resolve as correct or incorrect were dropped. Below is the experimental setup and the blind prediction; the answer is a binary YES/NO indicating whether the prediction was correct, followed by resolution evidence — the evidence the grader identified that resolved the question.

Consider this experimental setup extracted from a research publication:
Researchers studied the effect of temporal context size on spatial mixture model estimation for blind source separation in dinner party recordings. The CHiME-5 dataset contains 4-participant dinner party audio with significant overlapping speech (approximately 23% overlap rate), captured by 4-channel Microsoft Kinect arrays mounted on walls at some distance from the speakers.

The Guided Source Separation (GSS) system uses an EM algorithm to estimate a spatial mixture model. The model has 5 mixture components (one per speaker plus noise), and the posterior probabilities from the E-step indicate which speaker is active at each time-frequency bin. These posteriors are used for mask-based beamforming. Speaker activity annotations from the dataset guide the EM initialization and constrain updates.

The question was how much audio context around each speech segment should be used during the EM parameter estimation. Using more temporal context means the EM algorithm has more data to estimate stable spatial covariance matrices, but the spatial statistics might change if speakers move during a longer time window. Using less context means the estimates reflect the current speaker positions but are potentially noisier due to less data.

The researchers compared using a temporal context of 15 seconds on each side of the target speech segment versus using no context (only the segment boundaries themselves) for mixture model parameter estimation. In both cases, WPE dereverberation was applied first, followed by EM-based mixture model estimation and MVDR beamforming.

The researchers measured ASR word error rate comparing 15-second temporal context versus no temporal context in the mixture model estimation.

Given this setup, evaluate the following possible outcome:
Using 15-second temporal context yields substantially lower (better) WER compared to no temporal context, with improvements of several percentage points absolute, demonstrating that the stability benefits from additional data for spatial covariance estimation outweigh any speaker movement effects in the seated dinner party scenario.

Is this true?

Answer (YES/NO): NO